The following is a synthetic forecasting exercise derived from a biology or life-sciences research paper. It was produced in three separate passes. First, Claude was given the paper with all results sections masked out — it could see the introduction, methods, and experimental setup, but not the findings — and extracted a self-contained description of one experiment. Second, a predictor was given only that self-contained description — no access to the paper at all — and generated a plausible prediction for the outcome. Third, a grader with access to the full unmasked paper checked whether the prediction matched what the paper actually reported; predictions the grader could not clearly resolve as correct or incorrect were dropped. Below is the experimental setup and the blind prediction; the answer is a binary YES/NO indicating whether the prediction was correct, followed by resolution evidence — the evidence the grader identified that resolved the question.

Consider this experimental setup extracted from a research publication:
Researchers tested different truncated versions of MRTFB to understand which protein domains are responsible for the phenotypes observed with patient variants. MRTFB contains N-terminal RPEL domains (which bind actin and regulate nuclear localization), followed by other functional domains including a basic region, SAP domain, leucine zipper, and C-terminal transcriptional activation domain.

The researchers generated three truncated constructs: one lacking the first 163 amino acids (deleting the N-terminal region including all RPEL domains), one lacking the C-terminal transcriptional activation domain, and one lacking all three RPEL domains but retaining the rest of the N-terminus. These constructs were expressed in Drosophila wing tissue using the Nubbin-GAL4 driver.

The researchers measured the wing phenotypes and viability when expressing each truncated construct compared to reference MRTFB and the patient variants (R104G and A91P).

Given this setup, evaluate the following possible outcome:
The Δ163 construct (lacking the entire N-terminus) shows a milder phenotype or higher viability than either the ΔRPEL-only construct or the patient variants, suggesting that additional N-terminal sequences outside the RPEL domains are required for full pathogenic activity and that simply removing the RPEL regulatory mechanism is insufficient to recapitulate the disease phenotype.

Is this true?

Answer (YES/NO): NO